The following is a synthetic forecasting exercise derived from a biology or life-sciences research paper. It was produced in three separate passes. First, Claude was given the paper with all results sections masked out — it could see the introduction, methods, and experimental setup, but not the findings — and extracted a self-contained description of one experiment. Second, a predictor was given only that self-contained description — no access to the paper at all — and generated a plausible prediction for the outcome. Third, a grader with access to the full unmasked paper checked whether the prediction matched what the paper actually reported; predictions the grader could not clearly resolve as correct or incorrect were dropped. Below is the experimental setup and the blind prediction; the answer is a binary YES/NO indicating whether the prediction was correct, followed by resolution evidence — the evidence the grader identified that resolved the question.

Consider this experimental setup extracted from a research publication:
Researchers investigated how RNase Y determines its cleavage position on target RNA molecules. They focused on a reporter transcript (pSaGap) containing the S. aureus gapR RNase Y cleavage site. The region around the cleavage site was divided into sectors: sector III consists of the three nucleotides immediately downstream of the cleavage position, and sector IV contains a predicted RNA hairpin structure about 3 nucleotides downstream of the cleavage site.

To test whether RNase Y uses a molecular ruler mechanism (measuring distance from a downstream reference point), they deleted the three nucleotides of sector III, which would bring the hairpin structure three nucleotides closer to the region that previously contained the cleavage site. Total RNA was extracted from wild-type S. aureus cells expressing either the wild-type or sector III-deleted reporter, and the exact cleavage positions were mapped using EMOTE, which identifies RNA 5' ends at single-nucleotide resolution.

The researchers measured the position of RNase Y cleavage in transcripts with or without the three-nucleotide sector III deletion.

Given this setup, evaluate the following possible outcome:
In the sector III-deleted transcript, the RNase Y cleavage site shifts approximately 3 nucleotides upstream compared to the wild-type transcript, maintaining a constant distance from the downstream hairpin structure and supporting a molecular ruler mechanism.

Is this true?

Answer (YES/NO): NO